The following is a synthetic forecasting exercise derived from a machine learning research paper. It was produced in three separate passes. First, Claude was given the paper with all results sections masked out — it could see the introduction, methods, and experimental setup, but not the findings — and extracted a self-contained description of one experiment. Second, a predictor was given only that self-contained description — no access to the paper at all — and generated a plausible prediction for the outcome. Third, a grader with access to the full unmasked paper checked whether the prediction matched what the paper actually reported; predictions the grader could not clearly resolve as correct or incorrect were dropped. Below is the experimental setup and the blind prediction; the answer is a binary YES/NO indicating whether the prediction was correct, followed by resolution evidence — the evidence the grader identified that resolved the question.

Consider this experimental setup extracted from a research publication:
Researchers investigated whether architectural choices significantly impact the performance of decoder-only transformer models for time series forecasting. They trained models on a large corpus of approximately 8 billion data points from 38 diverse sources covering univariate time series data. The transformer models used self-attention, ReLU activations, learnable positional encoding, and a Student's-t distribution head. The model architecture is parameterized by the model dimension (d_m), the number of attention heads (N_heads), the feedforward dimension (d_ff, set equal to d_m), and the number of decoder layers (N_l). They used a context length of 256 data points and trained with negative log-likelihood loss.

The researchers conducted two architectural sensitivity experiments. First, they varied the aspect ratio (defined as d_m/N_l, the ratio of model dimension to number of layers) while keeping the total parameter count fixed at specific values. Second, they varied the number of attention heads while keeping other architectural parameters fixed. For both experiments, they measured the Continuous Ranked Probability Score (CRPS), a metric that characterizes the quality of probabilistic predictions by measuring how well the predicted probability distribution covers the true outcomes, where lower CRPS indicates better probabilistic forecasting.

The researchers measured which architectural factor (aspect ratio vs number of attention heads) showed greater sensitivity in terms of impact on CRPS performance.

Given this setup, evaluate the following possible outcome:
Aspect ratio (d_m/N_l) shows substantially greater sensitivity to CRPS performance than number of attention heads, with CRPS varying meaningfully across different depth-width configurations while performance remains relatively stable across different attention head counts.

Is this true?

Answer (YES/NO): YES